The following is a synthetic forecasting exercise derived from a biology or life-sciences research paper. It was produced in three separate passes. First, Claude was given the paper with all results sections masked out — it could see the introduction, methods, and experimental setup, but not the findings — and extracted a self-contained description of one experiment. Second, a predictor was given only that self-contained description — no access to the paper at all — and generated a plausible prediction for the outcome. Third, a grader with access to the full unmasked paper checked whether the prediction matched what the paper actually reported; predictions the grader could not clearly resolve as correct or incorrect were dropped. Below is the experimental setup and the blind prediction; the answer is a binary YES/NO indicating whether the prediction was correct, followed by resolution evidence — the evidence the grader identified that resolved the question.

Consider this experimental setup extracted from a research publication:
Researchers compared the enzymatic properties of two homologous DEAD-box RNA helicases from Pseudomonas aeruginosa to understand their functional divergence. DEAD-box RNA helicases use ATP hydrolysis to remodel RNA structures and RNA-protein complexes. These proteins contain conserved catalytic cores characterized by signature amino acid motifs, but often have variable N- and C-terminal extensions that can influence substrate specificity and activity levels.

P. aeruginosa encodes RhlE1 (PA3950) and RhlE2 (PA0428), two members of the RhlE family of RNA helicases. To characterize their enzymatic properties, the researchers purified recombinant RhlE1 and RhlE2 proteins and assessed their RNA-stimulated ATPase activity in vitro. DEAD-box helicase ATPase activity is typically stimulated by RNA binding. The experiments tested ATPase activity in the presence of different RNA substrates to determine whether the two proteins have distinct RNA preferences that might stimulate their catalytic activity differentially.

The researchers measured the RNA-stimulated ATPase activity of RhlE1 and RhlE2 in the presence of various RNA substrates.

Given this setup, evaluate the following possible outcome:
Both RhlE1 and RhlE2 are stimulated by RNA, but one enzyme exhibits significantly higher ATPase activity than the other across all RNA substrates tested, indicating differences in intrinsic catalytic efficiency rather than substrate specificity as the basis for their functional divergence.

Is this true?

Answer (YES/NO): NO